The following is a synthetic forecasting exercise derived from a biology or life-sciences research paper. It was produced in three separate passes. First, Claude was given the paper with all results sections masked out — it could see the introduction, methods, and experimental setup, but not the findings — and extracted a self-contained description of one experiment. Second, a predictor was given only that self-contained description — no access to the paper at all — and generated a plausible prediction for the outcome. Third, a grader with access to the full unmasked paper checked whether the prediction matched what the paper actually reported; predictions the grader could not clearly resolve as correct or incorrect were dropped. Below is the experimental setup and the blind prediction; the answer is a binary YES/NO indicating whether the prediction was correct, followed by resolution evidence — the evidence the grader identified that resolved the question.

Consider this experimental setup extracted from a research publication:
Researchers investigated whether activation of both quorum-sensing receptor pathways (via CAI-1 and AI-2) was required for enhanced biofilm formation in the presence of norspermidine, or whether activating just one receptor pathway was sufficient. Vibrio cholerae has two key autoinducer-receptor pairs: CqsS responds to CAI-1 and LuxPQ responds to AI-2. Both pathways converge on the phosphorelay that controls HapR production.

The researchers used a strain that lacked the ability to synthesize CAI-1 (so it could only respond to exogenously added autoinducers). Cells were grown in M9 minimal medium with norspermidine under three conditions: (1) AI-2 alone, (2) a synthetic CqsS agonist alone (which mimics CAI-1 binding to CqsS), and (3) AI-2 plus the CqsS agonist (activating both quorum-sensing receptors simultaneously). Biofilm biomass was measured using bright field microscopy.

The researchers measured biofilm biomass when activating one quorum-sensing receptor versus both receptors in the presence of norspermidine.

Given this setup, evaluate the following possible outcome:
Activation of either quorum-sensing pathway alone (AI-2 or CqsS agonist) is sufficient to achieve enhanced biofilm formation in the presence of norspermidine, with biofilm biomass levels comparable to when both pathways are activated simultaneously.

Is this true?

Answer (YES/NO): YES